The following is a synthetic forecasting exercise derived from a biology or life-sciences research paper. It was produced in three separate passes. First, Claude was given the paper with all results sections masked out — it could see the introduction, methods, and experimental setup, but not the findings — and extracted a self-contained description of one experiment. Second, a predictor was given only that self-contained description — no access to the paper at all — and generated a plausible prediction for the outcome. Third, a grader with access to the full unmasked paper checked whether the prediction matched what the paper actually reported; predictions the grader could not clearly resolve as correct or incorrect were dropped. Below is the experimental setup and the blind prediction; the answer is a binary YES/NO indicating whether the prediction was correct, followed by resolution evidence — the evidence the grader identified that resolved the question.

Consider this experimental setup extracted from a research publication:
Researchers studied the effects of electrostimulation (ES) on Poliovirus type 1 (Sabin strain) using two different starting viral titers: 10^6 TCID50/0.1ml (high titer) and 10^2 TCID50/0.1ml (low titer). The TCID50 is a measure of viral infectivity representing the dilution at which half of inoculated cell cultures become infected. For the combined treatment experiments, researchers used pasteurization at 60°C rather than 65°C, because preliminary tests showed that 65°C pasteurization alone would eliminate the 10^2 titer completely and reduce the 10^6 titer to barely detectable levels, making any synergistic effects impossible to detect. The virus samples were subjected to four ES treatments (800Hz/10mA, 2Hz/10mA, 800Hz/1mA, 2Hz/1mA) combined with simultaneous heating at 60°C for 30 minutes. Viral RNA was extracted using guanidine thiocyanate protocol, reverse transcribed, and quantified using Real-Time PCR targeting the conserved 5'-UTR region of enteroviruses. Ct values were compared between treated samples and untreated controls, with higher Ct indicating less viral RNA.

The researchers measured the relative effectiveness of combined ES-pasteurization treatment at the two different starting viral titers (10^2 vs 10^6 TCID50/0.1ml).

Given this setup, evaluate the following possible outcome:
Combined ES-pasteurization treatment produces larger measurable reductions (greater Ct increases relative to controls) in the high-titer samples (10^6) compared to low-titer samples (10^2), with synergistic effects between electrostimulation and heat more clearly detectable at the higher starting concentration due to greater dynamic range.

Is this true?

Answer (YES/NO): NO